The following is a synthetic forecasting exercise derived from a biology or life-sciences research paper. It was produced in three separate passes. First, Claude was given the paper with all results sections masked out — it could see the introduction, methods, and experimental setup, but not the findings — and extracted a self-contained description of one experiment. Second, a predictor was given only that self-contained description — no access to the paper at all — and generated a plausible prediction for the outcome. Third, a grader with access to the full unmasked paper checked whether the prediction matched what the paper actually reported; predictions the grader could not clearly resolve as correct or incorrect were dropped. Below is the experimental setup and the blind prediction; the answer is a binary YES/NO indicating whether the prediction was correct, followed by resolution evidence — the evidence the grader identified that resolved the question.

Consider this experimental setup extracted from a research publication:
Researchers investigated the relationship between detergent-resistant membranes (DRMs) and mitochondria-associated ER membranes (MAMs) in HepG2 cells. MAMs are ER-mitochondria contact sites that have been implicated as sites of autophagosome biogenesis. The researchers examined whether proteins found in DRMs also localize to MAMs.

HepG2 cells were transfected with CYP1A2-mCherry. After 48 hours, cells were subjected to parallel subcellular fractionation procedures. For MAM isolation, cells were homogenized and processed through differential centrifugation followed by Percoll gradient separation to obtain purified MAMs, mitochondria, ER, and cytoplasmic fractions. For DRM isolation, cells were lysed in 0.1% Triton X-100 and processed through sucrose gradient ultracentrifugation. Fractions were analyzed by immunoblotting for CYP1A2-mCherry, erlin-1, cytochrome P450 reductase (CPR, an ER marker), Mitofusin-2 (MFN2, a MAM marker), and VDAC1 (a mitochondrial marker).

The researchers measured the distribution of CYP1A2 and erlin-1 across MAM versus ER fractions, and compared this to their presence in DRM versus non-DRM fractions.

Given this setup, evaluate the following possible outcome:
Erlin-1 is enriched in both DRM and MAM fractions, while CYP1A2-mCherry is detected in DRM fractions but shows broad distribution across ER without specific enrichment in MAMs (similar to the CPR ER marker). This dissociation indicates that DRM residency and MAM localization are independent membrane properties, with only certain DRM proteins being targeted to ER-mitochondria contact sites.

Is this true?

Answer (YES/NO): NO